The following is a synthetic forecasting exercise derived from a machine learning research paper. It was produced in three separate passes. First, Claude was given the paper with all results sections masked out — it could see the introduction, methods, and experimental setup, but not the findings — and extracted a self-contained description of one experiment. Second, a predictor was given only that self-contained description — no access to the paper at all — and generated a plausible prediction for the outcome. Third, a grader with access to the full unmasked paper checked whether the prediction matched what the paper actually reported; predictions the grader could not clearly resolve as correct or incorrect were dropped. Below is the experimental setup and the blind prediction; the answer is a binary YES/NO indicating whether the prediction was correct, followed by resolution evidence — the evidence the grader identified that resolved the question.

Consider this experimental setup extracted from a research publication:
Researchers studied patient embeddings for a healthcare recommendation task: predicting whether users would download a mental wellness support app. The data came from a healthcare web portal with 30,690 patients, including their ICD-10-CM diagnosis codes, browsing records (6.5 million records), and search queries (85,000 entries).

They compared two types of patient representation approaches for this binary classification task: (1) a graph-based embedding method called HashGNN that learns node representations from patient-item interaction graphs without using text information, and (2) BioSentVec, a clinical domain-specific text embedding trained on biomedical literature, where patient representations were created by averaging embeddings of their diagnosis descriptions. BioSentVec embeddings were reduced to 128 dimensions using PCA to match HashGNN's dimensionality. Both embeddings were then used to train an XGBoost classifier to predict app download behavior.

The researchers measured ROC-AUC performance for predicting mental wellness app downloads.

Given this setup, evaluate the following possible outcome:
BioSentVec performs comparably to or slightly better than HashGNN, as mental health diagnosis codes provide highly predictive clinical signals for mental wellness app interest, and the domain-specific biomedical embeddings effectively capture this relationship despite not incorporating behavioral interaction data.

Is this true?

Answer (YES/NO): YES